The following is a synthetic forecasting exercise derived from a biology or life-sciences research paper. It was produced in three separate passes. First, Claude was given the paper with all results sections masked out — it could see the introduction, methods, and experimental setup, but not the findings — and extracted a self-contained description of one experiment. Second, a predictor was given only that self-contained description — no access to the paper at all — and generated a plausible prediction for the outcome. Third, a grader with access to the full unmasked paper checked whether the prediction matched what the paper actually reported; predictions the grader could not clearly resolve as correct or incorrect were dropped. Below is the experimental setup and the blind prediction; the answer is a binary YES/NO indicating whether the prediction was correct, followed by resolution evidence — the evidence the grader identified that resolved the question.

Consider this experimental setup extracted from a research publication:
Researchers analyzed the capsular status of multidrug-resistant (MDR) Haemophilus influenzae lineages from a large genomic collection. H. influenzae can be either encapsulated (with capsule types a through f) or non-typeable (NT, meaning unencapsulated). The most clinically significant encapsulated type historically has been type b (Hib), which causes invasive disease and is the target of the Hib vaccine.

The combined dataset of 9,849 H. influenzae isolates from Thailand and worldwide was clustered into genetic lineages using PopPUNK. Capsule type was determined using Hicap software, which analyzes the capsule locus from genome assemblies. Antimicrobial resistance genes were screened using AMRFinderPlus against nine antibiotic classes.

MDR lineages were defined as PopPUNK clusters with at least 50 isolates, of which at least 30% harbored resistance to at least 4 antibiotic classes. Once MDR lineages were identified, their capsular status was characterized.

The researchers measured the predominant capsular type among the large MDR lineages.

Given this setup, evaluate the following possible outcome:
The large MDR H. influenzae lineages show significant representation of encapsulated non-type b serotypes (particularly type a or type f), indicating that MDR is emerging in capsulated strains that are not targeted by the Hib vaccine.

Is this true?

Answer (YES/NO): NO